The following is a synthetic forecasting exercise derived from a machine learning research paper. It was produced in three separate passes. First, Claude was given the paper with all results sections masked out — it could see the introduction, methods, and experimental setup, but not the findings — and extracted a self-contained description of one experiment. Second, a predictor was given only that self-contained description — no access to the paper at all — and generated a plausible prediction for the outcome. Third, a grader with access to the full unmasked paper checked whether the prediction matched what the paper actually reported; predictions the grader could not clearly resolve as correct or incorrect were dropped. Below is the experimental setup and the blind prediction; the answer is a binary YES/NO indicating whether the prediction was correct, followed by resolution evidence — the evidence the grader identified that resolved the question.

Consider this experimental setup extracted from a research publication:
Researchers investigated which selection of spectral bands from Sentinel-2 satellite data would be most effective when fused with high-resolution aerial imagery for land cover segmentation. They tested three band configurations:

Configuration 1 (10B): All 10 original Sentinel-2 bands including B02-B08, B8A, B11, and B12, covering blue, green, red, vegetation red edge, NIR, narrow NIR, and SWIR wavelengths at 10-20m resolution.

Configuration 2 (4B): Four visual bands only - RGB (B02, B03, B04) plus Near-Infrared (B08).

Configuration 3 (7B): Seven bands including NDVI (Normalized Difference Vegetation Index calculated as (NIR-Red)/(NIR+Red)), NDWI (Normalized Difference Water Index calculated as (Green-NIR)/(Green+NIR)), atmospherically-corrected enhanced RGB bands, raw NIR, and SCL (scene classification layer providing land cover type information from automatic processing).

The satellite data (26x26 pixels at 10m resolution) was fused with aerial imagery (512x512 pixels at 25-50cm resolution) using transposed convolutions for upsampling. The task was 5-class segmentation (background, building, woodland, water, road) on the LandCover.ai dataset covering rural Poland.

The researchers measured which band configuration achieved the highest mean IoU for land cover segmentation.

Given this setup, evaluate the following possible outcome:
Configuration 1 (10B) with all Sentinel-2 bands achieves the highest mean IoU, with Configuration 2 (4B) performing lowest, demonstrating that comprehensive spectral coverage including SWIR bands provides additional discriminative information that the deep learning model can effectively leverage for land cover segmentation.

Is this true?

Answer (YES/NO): NO